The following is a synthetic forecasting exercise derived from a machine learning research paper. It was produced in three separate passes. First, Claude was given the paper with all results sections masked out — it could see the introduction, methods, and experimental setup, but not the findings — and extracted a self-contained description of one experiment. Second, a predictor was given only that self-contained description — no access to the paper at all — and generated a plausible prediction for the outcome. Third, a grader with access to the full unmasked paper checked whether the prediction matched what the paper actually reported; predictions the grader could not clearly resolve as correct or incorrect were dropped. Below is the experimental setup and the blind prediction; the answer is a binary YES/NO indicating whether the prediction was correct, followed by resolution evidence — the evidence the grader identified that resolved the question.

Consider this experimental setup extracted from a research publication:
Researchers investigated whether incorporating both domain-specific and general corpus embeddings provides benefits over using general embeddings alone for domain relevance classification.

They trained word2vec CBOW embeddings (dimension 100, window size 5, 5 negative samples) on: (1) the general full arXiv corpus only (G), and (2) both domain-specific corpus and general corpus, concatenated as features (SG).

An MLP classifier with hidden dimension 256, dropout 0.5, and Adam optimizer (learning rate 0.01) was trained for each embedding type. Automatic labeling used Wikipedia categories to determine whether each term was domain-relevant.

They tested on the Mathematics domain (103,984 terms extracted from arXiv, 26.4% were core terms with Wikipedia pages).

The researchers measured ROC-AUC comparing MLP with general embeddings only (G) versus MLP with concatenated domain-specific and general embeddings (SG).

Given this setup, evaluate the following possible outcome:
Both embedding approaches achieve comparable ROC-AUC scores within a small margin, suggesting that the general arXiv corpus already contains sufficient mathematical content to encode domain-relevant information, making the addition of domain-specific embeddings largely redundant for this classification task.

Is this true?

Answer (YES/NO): YES